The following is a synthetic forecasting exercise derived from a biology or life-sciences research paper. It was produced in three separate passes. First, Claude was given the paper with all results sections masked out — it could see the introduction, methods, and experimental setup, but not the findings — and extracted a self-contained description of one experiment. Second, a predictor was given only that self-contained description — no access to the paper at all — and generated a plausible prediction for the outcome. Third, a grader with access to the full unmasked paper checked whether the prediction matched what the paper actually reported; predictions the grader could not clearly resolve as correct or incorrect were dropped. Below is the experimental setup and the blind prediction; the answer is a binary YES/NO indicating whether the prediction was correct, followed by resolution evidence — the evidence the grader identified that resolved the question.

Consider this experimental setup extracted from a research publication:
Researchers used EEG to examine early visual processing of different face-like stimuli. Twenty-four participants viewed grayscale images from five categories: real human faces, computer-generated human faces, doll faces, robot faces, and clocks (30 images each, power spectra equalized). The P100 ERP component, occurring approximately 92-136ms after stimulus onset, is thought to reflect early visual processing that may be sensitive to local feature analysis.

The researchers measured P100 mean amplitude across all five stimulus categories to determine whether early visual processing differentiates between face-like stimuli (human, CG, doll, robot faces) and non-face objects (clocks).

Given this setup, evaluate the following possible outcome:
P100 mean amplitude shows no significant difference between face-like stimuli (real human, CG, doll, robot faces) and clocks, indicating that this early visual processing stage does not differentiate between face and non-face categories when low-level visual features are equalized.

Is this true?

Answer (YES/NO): YES